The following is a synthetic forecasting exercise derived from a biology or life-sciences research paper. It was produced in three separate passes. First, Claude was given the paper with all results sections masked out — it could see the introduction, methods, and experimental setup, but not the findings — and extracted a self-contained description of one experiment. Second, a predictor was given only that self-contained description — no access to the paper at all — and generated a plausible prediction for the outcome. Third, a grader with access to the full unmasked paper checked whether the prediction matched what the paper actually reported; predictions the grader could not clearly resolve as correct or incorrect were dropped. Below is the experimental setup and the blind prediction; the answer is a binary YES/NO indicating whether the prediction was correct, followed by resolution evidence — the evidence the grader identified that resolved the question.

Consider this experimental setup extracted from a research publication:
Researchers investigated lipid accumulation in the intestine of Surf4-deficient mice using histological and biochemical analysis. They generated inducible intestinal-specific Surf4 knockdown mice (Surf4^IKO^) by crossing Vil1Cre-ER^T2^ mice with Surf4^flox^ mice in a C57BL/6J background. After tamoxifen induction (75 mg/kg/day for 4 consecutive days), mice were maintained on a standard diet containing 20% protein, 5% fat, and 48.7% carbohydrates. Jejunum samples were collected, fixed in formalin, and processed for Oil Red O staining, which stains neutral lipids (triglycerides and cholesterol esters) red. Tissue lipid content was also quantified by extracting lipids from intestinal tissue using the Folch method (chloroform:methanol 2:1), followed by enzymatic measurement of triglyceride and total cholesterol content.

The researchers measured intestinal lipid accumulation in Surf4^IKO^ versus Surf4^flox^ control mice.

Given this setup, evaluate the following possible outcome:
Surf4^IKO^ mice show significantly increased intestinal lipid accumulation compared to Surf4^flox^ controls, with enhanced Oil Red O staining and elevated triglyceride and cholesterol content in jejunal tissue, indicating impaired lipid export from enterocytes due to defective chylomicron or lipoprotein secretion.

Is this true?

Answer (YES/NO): YES